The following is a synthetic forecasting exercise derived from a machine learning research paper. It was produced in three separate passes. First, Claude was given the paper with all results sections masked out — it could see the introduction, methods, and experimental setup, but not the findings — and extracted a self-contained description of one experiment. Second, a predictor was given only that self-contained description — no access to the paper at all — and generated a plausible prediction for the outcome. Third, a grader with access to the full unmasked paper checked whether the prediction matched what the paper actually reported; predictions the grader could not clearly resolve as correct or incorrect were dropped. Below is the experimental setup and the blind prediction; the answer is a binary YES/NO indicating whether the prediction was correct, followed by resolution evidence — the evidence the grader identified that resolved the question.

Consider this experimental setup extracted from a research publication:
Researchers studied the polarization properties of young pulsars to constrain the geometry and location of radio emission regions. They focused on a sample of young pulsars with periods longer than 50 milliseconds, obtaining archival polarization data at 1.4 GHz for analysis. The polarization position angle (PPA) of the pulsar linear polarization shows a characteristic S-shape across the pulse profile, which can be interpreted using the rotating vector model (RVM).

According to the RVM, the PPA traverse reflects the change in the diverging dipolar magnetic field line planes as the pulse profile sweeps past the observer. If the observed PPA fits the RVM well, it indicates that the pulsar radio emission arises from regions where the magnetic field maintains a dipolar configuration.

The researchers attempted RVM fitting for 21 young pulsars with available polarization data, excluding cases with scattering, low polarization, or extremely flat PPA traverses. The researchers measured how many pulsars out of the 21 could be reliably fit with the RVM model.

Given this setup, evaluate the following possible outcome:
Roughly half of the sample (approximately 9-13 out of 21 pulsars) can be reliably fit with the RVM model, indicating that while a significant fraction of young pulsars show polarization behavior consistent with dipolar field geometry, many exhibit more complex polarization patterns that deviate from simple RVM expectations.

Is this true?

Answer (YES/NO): NO